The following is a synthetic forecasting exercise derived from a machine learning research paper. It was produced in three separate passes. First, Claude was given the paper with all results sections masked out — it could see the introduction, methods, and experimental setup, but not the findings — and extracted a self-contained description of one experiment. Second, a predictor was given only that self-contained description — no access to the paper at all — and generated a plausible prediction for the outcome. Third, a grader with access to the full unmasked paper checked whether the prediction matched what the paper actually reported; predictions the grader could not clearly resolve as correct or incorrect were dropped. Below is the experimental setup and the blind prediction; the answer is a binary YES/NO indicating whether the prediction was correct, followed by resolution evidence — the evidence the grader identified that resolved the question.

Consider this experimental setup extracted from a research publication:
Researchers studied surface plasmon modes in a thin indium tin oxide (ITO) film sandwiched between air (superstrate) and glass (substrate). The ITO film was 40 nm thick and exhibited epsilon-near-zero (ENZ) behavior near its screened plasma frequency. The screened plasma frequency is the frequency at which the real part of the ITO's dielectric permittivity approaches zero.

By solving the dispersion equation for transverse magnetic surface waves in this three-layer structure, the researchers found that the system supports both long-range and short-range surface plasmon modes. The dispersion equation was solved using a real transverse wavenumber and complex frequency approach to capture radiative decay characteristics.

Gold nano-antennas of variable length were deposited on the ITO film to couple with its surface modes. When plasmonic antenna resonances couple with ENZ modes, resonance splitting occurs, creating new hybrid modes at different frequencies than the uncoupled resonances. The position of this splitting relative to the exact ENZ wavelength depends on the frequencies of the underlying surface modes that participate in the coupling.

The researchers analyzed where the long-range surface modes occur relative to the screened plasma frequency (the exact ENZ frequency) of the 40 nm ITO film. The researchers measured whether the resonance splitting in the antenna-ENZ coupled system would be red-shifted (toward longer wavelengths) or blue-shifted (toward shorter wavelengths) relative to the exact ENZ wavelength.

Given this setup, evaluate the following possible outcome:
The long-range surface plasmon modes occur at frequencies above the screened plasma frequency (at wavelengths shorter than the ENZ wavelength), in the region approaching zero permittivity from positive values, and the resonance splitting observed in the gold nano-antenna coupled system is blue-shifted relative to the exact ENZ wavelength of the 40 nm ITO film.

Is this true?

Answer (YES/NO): NO